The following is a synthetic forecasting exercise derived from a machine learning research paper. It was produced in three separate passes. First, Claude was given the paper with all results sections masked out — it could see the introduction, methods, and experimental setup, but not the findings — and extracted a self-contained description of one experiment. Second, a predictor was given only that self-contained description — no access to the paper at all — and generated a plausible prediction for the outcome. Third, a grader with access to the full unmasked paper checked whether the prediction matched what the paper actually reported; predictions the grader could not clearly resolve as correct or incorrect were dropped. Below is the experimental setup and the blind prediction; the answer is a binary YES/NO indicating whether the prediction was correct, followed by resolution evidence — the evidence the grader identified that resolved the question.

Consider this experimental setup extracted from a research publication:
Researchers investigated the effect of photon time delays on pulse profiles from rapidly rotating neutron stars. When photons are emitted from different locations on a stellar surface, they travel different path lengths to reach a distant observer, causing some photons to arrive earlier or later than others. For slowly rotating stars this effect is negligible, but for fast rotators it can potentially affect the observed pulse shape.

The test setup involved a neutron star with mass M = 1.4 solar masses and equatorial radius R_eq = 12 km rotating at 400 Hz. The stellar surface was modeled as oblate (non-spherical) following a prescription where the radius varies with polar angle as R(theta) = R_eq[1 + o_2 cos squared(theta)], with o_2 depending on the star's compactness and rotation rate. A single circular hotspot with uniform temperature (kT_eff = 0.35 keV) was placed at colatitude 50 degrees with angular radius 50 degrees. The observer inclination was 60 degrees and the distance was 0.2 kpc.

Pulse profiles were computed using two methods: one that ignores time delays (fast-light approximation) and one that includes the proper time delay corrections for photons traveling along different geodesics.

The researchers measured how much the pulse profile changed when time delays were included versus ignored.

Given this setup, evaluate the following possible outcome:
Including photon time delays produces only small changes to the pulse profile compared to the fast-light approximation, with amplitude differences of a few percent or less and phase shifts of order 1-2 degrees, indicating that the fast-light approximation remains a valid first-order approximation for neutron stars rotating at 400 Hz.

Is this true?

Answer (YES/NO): NO